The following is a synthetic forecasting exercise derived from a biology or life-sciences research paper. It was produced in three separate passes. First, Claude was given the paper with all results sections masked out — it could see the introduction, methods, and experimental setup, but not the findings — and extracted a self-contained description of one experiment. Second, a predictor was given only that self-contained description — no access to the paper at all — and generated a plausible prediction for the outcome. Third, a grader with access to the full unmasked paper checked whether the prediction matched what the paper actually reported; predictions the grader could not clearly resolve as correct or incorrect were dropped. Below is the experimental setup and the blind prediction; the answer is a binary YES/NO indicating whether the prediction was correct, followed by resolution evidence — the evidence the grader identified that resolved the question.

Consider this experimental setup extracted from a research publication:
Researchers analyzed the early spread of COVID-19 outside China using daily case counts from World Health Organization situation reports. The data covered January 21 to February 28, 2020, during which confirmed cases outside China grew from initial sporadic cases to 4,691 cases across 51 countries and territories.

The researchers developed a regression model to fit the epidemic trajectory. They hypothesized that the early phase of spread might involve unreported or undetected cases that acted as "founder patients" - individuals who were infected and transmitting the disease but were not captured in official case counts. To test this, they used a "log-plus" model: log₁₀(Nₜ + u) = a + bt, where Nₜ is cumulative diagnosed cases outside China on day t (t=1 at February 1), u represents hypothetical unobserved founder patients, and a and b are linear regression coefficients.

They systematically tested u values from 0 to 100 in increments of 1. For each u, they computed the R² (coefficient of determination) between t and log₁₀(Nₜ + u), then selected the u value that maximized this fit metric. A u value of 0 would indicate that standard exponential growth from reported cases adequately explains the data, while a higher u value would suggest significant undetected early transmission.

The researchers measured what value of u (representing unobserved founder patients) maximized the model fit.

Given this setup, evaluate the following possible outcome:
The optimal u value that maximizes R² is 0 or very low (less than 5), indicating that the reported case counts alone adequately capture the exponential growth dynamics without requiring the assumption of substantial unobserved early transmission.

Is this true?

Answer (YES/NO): NO